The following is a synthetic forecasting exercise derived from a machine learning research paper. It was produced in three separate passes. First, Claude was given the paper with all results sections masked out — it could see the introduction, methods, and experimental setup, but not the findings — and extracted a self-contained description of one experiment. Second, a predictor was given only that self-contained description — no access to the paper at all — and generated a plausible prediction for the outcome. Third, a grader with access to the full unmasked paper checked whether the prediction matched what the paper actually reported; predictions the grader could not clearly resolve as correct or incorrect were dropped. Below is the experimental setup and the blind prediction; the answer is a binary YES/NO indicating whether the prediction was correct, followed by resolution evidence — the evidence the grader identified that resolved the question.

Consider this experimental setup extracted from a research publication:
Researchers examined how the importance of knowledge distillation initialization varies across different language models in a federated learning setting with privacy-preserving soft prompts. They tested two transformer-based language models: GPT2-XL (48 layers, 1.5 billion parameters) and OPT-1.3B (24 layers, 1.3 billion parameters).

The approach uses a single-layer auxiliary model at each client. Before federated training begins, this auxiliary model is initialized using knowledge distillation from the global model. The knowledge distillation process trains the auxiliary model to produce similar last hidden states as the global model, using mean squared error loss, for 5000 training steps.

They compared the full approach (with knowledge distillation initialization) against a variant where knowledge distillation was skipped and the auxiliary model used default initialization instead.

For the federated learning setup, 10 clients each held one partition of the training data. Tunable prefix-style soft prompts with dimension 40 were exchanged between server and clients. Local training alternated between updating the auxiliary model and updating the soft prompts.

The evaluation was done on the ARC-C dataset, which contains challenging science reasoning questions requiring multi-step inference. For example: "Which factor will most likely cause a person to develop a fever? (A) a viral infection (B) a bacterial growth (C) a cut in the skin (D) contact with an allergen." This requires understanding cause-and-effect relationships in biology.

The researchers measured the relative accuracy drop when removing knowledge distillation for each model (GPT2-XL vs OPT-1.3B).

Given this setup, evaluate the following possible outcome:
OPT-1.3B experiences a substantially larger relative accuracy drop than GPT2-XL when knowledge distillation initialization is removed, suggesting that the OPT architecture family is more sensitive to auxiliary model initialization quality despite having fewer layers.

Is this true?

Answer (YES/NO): NO